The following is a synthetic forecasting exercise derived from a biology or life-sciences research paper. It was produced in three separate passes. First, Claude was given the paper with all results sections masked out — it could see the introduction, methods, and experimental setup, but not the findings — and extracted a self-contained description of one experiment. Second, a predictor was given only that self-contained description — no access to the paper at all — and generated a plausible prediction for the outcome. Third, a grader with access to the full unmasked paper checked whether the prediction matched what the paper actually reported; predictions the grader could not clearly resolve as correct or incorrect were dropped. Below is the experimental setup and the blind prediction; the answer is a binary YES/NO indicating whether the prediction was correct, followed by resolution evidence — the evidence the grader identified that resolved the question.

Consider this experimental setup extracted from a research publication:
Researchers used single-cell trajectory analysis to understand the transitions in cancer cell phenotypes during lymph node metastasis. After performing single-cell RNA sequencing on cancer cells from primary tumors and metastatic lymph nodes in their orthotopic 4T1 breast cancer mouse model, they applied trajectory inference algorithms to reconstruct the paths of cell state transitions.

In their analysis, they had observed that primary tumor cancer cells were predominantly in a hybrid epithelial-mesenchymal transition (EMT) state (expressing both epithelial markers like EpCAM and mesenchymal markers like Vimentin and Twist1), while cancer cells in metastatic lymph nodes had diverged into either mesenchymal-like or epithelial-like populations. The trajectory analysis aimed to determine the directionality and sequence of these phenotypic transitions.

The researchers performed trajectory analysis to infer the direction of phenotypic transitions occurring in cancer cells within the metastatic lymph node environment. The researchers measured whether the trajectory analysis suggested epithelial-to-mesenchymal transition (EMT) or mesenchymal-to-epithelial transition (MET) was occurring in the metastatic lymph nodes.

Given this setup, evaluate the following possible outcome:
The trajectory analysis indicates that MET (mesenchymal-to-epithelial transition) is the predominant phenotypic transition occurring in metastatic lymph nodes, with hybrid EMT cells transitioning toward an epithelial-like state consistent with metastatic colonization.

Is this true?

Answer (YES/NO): NO